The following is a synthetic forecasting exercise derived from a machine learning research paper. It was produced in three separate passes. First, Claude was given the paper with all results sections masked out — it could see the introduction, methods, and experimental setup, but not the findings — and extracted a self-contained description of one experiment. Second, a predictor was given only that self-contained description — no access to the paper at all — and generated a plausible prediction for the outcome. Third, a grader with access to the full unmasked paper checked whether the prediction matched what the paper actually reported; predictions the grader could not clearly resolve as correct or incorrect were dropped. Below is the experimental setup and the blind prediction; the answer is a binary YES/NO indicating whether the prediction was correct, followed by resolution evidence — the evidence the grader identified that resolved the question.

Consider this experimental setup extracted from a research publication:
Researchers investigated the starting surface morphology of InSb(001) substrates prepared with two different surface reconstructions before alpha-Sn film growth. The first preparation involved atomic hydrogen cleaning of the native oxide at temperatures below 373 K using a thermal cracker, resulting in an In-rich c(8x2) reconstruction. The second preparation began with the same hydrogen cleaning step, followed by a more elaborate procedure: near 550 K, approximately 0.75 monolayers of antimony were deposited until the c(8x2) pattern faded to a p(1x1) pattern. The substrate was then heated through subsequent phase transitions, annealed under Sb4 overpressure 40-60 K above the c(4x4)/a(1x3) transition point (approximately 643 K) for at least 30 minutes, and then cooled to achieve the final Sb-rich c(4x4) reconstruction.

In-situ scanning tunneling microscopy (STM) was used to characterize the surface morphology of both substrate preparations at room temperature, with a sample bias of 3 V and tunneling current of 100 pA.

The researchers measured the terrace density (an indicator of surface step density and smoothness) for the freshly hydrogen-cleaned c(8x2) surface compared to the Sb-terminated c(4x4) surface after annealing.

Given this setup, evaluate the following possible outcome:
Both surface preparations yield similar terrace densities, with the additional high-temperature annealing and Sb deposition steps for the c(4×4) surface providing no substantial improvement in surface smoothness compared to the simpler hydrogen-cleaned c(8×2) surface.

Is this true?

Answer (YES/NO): NO